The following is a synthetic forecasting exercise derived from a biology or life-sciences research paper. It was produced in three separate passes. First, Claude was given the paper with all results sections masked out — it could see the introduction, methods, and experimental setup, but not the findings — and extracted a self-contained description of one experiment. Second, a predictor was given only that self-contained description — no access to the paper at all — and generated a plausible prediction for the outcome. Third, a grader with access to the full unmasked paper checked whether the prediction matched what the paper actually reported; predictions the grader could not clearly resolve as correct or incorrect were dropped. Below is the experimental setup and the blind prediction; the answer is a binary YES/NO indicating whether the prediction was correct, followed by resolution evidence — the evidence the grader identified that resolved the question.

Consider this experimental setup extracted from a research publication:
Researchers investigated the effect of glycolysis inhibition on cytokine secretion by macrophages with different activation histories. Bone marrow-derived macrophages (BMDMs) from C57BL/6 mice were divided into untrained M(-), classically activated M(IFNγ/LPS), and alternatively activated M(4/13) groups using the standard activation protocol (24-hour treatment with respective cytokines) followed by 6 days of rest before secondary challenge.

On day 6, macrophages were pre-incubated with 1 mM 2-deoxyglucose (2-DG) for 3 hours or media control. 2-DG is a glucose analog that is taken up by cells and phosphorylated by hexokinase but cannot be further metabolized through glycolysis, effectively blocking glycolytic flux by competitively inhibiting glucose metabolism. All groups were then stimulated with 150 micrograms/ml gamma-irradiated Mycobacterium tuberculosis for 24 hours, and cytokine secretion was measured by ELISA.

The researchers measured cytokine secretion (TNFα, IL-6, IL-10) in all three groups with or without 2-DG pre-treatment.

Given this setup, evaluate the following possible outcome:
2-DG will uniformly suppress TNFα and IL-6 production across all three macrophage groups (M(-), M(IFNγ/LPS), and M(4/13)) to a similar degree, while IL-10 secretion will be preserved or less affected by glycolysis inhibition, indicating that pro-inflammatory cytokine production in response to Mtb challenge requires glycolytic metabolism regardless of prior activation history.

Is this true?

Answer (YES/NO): NO